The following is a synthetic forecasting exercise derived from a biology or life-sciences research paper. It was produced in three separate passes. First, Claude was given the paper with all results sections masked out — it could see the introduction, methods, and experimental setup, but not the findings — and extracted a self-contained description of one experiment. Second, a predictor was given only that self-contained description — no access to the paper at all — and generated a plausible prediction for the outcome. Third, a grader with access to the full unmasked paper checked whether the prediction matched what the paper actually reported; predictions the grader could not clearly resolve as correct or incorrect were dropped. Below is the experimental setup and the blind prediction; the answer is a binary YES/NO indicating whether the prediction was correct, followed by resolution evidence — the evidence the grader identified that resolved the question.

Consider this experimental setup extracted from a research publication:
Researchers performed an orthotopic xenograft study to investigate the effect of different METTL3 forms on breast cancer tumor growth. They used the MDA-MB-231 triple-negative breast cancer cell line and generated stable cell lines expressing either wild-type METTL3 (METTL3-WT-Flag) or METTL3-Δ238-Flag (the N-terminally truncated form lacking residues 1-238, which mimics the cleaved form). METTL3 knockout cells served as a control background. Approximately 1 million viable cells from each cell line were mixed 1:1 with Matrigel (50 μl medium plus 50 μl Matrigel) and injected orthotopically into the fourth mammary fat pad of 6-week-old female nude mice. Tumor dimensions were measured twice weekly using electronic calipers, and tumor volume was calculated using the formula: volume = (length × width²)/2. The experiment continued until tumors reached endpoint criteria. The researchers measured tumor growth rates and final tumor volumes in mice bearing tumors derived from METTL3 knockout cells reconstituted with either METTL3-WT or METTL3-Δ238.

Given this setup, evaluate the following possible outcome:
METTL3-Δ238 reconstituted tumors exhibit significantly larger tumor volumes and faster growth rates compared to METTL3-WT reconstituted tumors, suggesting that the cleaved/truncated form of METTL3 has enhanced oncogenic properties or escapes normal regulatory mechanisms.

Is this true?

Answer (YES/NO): NO